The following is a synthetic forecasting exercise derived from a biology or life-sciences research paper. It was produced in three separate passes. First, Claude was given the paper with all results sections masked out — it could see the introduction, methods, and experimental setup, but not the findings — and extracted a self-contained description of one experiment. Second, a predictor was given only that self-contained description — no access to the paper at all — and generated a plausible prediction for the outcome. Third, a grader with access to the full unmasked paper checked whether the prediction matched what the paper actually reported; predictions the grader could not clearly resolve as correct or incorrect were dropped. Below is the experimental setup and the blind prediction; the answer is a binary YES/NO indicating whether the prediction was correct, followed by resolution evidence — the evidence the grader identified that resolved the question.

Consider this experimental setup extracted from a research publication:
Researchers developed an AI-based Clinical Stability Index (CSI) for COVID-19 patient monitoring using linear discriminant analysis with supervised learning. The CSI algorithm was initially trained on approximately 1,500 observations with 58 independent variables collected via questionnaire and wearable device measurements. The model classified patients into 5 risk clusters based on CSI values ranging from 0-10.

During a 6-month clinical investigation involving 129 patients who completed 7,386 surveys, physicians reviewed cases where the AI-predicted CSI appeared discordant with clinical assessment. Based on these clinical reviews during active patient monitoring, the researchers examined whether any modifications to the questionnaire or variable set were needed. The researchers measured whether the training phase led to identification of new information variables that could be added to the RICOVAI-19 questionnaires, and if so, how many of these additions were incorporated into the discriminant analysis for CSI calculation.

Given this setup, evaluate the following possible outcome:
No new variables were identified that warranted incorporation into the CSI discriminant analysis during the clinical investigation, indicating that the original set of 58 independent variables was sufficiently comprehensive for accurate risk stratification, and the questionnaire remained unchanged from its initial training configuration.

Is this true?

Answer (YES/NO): NO